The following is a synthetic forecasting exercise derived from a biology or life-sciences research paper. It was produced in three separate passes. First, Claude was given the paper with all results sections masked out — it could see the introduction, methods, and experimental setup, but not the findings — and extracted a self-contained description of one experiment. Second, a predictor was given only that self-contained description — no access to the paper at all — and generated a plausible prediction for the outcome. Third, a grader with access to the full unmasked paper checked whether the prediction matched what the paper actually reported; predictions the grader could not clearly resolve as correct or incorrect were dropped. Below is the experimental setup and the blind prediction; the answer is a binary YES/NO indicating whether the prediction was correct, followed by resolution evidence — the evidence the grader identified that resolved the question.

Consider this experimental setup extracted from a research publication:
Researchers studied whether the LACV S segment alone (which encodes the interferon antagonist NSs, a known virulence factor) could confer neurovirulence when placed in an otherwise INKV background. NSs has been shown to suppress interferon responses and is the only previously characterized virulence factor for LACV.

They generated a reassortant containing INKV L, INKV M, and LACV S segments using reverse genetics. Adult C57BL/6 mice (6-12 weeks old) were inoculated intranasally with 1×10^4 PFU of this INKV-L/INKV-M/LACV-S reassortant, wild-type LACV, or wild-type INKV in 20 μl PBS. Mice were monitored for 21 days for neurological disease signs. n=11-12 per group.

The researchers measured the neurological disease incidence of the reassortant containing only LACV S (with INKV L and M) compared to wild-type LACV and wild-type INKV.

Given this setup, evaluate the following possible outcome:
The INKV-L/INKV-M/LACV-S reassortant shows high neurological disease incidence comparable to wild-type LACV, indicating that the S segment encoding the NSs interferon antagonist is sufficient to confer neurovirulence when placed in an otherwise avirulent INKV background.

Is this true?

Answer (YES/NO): NO